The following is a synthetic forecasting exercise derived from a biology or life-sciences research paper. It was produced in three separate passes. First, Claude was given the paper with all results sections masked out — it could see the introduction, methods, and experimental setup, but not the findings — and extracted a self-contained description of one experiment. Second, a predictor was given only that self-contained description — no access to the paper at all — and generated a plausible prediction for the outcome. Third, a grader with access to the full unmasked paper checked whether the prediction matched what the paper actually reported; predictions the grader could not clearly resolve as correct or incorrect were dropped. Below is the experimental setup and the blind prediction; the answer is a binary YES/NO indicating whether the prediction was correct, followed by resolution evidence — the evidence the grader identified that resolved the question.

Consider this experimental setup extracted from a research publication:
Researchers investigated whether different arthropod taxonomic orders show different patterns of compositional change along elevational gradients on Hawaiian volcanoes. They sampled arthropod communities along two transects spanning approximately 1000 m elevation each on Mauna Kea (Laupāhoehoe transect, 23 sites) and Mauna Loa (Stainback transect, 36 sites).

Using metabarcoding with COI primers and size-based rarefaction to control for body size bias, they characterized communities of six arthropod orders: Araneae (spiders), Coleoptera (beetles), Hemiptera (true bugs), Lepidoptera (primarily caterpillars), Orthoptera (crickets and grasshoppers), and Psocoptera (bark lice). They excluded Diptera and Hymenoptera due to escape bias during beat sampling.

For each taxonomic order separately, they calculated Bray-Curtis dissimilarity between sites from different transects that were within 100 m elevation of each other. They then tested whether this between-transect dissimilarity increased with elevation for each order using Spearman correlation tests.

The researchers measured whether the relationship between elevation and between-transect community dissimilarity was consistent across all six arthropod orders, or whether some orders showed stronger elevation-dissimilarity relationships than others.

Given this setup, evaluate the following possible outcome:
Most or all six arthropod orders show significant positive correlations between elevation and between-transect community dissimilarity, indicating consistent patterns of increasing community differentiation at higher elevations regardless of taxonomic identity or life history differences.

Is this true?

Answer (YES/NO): YES